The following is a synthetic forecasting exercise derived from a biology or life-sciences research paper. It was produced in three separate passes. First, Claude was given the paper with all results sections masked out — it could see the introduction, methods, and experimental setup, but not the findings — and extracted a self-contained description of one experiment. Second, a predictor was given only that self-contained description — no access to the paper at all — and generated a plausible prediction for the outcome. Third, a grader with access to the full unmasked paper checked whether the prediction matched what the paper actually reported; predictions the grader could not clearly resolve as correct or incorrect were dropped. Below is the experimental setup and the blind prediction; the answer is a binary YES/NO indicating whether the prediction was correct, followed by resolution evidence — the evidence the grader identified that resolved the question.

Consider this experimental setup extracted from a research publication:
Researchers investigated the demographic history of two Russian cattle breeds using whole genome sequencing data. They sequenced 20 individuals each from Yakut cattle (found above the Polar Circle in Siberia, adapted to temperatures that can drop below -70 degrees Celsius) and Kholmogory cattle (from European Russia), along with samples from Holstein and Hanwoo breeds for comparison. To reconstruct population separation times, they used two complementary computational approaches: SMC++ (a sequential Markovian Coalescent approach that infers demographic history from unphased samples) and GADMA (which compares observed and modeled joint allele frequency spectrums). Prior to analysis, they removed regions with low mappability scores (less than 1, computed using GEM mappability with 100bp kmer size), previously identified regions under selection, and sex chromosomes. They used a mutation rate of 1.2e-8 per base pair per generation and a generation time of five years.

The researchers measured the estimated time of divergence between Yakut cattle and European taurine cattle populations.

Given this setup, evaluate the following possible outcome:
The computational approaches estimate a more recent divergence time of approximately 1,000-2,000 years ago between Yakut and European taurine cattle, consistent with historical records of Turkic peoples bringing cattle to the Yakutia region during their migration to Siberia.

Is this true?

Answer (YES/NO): NO